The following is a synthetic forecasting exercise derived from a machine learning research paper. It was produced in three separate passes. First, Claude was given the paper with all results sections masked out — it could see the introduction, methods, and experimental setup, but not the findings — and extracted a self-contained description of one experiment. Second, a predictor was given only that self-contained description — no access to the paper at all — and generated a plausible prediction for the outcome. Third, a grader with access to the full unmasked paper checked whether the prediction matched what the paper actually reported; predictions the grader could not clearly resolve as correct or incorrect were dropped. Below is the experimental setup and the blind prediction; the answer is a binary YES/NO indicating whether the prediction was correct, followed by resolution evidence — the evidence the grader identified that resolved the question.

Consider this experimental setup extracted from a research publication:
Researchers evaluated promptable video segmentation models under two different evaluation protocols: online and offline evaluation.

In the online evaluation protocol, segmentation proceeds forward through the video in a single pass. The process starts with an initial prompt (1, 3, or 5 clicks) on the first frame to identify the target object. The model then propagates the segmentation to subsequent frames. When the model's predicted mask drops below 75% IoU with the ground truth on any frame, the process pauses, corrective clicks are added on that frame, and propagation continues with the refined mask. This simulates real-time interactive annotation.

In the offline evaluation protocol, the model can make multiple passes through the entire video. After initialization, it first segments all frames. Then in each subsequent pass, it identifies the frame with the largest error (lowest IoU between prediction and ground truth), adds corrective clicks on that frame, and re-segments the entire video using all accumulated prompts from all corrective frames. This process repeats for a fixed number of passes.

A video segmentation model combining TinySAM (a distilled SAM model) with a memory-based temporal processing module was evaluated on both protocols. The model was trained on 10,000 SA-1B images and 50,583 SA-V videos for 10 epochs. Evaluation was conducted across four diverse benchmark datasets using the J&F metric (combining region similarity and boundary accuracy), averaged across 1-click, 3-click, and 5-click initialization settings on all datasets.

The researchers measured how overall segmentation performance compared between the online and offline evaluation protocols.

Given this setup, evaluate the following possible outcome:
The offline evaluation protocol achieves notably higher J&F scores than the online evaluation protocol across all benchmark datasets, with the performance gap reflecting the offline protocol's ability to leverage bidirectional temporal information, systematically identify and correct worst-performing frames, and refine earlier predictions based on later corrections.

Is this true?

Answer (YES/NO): NO